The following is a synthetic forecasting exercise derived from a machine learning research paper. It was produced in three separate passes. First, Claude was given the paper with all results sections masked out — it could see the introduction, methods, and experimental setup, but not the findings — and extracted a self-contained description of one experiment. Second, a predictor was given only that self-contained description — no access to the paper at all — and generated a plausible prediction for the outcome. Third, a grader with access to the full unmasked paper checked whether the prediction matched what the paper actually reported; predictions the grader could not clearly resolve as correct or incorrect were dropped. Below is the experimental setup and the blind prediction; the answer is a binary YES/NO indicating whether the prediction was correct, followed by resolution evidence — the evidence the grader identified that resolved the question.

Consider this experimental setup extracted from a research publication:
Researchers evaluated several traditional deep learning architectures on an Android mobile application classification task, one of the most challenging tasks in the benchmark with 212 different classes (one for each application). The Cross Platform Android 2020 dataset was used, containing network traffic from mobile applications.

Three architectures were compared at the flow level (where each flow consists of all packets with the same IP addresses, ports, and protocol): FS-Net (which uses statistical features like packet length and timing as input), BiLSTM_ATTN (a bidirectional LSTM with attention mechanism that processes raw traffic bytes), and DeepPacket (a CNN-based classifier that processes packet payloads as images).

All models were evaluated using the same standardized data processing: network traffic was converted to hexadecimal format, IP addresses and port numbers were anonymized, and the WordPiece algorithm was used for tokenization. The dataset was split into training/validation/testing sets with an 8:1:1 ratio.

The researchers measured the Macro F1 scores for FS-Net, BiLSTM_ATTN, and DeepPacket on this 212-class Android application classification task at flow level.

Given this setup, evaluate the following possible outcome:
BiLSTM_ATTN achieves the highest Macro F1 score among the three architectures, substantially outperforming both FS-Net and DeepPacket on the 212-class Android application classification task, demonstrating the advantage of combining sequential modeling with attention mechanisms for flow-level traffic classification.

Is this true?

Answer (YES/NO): NO